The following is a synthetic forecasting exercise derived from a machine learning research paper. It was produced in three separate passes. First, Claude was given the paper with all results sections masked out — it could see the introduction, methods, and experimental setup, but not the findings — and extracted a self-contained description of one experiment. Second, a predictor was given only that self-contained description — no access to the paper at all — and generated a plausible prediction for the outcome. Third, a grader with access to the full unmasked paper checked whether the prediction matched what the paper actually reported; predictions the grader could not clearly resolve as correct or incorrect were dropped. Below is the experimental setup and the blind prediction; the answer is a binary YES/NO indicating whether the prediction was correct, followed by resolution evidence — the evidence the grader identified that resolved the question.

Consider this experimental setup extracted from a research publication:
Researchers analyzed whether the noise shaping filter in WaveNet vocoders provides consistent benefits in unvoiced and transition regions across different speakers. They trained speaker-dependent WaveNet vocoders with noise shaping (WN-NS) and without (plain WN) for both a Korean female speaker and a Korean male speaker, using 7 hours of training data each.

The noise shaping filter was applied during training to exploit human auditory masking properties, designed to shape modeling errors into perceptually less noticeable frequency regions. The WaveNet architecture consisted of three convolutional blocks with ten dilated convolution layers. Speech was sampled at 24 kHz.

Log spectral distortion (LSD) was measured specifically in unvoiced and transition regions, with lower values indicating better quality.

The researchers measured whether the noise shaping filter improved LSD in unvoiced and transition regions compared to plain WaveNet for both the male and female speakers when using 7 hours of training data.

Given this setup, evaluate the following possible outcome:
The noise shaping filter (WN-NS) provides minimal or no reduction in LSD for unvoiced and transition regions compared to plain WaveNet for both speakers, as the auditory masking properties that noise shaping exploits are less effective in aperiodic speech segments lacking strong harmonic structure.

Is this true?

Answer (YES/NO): NO